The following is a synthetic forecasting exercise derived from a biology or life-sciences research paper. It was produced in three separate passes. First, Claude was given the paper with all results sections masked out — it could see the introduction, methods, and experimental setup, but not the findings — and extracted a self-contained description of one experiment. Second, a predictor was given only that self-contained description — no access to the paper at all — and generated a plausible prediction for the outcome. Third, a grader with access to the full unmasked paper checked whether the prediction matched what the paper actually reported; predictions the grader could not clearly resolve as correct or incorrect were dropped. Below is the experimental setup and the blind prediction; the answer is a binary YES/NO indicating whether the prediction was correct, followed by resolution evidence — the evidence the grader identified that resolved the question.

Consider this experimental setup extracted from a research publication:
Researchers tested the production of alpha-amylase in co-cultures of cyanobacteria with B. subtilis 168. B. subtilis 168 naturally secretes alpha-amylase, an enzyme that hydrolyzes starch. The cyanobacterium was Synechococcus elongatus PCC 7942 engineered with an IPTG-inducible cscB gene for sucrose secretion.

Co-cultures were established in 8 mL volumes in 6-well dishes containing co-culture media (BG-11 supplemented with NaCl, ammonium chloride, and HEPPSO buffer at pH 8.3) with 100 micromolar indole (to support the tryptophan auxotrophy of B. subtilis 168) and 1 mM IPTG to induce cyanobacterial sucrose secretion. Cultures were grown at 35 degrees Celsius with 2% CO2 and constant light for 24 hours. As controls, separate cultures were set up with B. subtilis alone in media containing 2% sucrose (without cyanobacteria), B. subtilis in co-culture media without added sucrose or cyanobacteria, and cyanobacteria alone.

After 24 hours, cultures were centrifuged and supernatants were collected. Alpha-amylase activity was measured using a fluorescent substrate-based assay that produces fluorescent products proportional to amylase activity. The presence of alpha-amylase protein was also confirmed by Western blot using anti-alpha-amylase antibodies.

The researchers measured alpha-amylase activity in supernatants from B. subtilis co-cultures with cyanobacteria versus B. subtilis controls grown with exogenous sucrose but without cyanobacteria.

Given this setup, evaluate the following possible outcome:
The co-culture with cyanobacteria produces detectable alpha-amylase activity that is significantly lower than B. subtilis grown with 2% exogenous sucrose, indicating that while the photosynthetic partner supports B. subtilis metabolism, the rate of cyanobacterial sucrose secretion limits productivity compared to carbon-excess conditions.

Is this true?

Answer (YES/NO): NO